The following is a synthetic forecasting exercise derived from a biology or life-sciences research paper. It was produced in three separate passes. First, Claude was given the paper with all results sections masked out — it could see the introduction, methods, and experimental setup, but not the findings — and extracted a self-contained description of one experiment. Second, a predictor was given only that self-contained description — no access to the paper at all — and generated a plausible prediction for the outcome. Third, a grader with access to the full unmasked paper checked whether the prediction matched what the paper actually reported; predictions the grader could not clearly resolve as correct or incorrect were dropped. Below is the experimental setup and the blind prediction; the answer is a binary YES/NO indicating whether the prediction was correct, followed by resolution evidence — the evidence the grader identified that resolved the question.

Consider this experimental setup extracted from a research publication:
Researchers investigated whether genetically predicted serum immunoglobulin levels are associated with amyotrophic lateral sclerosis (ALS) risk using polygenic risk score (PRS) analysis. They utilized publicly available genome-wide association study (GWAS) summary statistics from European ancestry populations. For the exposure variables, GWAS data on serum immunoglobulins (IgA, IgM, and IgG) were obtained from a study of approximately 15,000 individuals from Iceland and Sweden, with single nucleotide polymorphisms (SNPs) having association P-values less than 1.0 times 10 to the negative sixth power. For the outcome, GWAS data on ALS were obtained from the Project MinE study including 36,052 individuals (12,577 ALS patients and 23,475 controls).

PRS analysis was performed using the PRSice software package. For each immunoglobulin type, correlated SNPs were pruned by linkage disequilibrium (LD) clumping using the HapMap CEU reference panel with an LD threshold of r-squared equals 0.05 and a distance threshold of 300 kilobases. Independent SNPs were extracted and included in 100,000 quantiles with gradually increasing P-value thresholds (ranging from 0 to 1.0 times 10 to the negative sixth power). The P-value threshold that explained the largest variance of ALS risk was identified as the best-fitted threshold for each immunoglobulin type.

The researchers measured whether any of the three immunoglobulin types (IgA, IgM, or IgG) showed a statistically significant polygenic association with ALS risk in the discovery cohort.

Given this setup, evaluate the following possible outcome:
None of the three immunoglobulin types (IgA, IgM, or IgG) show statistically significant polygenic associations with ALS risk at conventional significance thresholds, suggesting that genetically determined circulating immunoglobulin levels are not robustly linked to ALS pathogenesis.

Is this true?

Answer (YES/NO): NO